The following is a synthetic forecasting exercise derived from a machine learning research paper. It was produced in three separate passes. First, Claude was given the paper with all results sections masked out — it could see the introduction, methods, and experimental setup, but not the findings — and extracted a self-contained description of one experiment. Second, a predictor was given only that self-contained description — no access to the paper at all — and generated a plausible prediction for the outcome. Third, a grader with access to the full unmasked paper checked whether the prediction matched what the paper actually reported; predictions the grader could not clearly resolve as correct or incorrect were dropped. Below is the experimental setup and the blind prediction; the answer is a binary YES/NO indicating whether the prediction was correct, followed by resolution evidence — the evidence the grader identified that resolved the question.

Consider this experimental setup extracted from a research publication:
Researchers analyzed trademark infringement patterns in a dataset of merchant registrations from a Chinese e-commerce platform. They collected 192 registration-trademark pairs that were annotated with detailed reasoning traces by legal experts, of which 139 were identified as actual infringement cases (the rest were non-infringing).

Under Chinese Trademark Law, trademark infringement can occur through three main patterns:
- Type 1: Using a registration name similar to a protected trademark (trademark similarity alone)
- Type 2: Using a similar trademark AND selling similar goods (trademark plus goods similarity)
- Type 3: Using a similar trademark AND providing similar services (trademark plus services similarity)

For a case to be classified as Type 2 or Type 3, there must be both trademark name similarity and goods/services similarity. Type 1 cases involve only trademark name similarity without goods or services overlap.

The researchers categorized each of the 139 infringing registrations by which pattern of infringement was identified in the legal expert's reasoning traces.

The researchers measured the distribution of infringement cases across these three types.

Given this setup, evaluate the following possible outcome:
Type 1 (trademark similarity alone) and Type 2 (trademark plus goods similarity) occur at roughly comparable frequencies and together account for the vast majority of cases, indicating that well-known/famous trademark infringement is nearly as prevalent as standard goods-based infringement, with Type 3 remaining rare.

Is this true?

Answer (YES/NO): NO